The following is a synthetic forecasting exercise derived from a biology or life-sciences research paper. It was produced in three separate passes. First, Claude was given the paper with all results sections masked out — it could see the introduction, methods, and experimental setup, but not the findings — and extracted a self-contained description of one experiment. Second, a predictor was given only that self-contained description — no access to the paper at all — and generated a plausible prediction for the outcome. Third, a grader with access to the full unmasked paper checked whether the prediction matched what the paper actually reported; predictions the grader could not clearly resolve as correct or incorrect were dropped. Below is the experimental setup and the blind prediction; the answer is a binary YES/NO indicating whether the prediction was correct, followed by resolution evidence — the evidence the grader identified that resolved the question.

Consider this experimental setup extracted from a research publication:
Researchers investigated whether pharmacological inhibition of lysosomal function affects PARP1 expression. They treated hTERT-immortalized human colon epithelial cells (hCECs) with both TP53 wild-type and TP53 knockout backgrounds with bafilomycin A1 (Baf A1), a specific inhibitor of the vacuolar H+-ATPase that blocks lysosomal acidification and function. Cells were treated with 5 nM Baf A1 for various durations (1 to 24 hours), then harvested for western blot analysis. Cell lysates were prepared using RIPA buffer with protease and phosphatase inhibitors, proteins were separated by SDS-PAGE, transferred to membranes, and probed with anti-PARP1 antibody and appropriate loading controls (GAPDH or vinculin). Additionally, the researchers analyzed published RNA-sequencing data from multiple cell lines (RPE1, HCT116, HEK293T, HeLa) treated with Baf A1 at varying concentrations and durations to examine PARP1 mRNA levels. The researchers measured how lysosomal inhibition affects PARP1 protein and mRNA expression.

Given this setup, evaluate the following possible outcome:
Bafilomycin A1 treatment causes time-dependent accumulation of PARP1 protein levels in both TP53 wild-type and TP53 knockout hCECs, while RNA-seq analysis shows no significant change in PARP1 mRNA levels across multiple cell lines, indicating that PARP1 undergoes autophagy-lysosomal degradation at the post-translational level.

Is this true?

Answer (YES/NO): NO